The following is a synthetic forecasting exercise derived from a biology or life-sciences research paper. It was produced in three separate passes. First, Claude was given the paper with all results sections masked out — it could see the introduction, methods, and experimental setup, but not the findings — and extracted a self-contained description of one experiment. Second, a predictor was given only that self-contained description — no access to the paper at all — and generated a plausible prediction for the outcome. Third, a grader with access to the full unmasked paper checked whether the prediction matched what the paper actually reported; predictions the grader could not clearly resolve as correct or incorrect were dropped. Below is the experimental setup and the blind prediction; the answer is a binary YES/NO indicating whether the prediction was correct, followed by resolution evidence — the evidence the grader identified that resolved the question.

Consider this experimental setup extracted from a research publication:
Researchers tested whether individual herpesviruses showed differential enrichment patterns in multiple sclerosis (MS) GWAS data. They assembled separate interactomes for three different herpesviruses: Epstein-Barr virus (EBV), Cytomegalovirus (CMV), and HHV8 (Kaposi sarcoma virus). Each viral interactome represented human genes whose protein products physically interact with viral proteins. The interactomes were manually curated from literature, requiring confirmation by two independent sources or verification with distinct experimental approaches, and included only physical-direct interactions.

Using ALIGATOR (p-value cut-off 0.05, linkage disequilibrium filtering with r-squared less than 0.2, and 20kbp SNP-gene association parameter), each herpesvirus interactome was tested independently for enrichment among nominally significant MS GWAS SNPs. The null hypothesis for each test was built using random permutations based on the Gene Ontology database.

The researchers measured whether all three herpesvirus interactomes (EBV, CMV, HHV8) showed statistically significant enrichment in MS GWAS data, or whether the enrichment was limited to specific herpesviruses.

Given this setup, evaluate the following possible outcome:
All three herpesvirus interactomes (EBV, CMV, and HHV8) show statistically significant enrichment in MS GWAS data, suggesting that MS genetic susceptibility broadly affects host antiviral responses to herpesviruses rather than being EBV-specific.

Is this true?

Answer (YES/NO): YES